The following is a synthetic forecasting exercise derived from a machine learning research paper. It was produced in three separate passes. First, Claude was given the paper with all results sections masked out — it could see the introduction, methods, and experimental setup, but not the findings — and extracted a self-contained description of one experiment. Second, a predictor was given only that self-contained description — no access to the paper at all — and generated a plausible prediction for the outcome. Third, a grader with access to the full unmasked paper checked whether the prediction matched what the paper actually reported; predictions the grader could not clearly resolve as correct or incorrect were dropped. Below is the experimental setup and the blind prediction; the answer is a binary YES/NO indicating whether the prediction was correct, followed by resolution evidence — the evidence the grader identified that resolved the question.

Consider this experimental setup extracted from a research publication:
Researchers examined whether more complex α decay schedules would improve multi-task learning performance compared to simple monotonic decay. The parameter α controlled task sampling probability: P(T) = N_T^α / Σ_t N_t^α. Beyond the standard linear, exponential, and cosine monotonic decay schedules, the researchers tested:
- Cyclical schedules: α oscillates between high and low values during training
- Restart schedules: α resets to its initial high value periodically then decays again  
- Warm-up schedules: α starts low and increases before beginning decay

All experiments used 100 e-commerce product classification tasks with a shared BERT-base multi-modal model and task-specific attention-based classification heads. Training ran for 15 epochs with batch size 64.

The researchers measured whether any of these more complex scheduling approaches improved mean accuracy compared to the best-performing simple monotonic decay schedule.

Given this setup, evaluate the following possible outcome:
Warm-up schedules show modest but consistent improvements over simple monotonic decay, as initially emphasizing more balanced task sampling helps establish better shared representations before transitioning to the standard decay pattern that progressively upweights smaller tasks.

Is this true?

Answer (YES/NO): NO